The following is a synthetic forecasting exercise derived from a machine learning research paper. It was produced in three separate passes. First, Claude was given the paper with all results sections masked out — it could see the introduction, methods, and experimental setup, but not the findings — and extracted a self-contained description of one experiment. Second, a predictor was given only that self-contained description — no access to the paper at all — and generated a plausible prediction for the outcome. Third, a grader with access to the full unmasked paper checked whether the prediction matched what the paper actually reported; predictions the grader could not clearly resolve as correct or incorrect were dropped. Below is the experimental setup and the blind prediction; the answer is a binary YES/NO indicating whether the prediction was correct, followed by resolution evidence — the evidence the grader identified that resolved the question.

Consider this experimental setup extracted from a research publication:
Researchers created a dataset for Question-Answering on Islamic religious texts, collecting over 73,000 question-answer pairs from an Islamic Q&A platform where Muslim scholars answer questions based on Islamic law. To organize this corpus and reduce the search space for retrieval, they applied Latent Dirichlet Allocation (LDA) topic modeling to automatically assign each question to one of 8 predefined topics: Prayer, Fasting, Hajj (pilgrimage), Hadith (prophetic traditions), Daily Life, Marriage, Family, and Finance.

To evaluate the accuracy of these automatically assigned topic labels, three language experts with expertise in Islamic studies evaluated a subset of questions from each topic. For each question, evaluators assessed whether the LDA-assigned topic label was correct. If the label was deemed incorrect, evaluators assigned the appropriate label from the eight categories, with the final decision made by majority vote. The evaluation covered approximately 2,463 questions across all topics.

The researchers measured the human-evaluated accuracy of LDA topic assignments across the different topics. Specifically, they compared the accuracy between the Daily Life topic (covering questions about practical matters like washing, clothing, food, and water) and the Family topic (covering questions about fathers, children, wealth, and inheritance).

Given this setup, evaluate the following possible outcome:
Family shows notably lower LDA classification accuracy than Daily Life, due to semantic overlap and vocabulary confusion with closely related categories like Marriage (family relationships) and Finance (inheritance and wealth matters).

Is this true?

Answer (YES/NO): YES